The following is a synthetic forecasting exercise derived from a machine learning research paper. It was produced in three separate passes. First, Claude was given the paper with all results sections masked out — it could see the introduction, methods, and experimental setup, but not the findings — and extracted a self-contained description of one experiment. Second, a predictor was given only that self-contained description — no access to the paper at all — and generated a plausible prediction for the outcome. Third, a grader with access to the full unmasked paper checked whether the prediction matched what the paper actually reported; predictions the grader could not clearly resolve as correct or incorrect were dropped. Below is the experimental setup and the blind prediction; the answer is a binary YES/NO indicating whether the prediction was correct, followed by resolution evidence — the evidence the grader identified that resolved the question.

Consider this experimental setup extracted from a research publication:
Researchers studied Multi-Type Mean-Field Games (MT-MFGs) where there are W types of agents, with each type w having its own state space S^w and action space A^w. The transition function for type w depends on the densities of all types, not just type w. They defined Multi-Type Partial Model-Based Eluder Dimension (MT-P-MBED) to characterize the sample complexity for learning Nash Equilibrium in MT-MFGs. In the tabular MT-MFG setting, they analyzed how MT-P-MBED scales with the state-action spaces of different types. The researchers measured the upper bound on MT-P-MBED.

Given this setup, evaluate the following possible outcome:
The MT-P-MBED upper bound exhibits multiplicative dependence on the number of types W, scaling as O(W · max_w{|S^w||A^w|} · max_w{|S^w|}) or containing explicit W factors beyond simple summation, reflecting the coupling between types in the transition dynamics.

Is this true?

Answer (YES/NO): NO